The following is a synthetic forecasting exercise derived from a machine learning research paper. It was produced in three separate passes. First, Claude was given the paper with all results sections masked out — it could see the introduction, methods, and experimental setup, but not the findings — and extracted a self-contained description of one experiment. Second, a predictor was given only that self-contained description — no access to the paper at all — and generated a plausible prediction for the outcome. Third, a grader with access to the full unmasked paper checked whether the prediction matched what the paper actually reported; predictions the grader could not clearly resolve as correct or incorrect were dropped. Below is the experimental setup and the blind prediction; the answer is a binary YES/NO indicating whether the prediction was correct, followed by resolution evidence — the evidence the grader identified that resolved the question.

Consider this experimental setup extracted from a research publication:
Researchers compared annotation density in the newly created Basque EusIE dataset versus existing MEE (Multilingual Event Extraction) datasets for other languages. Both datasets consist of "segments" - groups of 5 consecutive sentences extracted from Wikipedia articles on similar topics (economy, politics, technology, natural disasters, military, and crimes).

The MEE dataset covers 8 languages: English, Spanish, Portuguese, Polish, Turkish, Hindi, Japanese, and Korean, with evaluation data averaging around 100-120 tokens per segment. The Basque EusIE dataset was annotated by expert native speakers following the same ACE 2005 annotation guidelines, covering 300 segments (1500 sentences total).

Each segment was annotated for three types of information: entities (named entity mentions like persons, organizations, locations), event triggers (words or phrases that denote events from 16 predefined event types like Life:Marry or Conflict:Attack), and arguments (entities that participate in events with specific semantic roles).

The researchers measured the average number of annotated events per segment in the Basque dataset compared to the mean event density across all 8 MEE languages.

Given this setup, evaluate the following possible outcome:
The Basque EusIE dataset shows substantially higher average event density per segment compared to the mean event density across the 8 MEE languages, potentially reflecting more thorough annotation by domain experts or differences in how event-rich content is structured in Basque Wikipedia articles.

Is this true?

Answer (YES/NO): YES